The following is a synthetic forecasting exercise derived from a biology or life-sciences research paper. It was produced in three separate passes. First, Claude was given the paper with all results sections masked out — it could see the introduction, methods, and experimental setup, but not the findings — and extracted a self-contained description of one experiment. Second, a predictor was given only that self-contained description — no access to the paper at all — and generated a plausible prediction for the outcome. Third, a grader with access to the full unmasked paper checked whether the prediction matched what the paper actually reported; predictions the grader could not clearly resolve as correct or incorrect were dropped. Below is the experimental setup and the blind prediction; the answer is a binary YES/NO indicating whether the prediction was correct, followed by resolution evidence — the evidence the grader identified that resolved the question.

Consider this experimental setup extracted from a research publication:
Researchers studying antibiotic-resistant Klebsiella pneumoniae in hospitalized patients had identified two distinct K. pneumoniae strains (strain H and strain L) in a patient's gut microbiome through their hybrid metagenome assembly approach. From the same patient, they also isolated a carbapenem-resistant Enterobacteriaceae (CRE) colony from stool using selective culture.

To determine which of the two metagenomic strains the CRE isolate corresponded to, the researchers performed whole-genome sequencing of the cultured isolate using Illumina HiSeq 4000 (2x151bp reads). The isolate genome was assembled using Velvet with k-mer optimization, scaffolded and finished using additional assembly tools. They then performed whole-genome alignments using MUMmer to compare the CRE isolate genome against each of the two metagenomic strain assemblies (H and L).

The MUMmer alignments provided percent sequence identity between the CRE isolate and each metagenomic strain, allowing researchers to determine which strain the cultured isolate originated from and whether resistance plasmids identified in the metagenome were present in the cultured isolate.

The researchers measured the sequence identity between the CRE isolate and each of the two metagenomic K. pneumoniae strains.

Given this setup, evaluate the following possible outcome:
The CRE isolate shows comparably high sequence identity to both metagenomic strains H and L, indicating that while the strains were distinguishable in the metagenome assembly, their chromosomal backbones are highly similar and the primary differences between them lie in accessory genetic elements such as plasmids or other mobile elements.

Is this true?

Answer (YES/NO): NO